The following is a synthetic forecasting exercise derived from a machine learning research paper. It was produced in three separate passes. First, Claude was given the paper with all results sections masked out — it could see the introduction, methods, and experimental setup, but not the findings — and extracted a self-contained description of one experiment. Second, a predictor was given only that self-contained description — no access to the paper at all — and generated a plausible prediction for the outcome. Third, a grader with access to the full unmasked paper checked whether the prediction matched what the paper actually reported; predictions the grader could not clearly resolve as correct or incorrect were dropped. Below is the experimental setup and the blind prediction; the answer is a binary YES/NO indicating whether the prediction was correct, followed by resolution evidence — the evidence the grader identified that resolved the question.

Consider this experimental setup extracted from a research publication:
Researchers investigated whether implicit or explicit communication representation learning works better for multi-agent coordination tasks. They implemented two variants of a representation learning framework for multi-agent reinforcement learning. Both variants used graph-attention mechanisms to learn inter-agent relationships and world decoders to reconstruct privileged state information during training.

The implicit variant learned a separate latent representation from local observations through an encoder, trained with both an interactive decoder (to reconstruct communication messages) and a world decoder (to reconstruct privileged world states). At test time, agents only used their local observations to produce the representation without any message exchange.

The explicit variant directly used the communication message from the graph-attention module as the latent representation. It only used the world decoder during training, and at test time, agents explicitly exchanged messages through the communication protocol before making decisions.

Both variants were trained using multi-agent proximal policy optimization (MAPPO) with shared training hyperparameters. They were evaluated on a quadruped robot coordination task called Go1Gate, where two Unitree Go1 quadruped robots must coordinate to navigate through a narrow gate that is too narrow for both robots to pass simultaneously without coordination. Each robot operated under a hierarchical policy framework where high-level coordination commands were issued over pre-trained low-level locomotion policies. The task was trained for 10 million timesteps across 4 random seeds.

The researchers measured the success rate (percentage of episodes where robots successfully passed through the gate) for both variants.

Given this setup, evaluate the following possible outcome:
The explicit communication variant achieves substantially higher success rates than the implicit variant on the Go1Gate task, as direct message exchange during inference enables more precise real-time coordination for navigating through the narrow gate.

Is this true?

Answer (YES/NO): NO